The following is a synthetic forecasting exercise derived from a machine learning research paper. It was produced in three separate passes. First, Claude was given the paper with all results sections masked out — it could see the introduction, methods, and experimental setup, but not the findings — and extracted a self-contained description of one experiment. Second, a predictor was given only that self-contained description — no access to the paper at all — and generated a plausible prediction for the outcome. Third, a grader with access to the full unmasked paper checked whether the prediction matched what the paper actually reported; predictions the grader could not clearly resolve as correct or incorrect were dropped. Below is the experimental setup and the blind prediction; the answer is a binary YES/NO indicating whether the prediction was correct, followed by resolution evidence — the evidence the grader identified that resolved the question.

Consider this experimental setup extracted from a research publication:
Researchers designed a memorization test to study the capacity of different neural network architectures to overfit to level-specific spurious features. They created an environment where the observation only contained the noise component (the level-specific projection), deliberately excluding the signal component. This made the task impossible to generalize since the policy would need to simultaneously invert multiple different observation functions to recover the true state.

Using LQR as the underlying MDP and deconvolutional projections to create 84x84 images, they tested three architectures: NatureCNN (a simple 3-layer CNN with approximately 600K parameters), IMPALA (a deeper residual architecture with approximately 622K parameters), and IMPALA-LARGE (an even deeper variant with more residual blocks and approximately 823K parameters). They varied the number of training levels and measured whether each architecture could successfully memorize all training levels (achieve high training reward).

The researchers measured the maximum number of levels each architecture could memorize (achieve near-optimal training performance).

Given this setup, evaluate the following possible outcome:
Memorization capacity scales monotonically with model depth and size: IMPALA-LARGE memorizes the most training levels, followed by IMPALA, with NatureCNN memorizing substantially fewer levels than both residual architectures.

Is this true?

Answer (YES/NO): NO